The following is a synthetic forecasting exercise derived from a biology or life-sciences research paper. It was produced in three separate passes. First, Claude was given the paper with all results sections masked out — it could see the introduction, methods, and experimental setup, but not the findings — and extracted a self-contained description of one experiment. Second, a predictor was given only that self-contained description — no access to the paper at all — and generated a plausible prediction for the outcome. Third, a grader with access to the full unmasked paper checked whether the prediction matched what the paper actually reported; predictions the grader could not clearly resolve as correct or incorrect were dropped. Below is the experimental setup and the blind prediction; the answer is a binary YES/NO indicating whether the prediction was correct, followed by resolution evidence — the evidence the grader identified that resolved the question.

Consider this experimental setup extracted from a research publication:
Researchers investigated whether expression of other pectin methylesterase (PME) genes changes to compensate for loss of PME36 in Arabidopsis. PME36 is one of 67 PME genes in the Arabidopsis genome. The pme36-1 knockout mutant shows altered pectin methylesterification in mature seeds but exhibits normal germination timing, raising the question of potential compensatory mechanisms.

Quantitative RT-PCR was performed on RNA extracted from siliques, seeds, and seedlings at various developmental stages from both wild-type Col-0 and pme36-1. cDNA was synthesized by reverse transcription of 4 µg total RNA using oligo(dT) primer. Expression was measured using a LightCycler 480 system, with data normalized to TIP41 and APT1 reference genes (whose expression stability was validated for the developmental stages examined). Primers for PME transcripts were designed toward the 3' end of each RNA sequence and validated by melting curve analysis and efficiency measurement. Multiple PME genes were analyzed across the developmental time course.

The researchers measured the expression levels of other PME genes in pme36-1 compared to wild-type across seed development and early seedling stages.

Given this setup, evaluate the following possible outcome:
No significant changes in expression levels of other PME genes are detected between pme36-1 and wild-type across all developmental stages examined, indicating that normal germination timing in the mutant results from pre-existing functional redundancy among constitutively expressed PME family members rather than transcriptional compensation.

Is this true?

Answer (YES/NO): NO